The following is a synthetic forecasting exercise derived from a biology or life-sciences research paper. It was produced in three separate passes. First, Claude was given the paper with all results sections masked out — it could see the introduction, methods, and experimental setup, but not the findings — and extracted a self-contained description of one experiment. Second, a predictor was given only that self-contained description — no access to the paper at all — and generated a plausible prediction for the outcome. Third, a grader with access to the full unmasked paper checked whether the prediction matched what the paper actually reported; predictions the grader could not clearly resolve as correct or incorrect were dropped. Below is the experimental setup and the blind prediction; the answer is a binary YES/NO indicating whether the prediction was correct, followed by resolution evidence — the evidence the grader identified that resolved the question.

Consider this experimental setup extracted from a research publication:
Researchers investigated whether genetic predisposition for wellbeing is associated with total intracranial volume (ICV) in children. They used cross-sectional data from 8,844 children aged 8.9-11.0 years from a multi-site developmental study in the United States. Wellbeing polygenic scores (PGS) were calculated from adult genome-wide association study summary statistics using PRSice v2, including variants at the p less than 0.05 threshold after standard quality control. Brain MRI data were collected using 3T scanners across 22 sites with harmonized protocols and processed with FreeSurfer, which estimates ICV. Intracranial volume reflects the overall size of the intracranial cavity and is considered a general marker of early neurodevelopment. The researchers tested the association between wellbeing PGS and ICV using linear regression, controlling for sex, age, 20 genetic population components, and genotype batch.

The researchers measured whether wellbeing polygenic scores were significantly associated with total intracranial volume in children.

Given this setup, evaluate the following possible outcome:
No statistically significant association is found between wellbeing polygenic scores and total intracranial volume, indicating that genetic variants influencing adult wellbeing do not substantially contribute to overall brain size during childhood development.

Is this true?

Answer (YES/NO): NO